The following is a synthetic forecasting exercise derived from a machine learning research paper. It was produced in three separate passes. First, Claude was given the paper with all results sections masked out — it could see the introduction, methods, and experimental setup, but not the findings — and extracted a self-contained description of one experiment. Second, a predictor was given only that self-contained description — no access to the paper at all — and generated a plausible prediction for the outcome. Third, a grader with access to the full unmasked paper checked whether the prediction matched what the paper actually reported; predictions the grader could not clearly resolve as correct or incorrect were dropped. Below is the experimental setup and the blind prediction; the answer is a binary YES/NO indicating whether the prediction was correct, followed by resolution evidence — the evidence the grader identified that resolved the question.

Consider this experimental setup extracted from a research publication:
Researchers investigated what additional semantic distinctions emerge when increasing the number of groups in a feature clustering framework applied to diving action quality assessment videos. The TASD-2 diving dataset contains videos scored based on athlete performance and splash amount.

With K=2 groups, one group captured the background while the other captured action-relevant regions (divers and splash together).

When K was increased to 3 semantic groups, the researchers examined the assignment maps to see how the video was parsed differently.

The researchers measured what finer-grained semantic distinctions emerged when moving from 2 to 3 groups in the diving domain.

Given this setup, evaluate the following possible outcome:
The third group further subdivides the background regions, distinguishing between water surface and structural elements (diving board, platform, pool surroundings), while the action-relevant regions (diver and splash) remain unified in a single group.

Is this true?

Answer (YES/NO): NO